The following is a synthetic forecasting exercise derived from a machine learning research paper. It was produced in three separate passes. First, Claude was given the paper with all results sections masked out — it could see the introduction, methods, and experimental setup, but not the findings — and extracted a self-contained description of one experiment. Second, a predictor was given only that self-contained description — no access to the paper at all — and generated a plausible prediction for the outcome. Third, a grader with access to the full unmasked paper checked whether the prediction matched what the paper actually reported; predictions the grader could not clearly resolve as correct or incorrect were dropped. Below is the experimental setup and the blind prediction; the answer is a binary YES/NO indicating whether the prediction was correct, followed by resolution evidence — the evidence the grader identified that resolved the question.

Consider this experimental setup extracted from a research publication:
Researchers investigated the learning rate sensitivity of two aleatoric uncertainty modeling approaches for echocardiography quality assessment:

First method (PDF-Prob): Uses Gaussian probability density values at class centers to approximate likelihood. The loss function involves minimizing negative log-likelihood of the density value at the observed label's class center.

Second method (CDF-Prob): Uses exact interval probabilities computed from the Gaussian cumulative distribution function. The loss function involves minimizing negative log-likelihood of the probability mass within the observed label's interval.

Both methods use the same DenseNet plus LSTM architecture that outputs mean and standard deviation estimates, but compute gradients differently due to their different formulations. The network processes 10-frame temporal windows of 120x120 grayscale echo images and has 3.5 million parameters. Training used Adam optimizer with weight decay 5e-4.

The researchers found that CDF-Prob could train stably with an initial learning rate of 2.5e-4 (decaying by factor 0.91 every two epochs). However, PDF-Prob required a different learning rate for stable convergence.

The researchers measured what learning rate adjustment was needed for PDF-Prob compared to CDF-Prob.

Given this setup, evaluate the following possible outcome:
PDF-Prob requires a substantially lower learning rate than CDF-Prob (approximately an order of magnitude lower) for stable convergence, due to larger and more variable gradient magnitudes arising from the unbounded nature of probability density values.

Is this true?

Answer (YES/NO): YES